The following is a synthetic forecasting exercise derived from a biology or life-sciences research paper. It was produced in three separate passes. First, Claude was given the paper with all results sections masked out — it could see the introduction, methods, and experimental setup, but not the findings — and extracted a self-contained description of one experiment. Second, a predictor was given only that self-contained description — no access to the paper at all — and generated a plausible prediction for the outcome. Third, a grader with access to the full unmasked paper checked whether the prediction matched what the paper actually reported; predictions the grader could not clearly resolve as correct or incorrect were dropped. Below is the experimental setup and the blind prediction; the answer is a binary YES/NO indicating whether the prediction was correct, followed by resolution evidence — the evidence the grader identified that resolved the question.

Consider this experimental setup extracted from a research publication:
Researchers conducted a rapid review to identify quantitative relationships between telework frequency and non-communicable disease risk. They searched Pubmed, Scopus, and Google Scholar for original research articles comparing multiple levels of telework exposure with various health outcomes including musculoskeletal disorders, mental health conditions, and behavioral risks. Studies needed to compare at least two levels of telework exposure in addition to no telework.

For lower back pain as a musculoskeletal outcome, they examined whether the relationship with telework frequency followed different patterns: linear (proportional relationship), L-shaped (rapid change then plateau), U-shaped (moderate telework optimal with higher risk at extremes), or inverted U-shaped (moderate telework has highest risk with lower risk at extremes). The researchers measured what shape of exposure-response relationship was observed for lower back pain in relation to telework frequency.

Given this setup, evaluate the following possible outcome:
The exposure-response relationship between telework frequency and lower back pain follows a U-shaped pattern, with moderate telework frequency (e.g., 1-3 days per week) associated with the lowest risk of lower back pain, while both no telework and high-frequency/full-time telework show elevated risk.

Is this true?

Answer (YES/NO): NO